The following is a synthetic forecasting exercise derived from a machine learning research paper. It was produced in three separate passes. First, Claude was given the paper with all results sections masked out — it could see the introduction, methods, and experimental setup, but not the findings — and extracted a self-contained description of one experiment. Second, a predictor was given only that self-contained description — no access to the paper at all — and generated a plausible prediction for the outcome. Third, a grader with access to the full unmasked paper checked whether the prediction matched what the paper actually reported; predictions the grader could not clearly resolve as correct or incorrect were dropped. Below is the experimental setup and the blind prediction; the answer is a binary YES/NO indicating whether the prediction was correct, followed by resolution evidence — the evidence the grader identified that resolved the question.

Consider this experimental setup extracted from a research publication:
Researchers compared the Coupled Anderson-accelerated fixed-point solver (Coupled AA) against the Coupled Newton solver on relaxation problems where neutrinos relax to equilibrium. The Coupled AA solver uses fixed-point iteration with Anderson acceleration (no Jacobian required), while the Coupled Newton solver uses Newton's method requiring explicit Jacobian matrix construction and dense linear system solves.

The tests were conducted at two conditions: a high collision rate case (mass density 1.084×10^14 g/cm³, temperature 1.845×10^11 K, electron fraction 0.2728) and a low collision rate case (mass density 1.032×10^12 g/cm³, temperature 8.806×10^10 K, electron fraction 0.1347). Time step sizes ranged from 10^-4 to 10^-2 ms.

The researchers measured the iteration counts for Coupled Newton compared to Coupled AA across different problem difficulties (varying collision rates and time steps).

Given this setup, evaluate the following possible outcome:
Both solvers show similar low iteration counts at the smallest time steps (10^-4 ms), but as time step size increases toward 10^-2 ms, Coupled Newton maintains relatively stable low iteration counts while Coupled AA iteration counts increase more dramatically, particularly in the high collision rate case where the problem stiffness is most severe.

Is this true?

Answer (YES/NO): NO